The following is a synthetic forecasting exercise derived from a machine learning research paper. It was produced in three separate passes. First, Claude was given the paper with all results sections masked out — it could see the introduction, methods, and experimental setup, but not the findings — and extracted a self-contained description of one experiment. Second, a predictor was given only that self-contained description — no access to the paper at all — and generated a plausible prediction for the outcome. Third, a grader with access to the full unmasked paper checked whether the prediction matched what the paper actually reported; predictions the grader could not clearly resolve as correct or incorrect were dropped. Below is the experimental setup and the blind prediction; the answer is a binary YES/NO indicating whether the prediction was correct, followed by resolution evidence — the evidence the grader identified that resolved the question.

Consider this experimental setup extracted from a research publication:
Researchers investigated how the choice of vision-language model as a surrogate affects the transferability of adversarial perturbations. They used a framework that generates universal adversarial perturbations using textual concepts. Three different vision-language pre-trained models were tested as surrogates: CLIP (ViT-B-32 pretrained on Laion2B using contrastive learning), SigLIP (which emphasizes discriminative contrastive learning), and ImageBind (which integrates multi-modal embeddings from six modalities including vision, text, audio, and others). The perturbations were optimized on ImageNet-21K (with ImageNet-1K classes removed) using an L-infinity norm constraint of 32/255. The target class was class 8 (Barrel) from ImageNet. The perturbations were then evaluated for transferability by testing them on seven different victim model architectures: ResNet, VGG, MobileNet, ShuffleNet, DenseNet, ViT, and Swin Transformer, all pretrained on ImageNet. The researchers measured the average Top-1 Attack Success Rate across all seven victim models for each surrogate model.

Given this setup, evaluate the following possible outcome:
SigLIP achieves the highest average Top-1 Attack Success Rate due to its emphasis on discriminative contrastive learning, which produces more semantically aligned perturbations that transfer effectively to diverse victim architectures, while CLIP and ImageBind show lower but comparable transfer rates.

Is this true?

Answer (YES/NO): NO